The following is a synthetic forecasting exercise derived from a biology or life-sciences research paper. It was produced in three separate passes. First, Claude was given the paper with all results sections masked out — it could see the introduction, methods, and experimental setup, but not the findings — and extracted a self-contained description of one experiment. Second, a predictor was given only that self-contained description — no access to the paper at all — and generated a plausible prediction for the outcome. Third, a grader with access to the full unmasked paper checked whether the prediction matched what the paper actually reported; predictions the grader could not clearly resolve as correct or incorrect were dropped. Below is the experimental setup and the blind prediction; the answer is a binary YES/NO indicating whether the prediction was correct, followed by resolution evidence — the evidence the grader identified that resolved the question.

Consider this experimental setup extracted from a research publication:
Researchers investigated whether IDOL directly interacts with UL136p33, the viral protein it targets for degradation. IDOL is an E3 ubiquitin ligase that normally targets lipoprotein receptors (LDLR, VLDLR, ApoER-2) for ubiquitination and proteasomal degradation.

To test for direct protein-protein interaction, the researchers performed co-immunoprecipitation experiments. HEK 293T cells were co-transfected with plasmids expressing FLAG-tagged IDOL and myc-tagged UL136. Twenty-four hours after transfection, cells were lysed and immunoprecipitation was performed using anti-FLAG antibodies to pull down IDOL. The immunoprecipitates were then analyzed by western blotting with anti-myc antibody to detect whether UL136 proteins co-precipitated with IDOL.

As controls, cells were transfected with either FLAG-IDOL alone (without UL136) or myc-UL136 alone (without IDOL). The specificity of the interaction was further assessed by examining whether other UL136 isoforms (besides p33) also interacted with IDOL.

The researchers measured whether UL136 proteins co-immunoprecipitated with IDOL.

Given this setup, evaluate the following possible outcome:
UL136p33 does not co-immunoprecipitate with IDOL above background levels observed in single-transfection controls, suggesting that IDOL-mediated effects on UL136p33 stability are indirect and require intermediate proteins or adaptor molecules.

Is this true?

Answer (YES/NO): NO